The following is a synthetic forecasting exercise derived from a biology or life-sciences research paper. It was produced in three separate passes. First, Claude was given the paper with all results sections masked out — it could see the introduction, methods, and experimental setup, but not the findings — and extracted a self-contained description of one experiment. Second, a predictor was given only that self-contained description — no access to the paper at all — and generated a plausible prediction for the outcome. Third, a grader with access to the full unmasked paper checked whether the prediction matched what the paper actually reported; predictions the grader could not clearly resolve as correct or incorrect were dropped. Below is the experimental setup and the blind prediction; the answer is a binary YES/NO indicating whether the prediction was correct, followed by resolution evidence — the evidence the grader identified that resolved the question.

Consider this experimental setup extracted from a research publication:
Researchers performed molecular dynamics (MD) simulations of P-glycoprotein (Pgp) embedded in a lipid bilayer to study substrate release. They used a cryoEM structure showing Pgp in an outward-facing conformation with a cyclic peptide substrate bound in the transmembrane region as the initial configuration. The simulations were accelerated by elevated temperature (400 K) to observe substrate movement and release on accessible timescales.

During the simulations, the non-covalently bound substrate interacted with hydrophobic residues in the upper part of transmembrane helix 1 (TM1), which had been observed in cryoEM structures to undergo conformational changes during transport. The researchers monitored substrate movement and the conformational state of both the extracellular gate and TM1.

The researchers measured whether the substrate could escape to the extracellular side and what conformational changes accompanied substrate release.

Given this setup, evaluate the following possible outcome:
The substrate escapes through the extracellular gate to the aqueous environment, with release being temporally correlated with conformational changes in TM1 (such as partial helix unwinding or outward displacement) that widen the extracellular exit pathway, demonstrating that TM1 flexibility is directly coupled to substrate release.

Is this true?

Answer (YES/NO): NO